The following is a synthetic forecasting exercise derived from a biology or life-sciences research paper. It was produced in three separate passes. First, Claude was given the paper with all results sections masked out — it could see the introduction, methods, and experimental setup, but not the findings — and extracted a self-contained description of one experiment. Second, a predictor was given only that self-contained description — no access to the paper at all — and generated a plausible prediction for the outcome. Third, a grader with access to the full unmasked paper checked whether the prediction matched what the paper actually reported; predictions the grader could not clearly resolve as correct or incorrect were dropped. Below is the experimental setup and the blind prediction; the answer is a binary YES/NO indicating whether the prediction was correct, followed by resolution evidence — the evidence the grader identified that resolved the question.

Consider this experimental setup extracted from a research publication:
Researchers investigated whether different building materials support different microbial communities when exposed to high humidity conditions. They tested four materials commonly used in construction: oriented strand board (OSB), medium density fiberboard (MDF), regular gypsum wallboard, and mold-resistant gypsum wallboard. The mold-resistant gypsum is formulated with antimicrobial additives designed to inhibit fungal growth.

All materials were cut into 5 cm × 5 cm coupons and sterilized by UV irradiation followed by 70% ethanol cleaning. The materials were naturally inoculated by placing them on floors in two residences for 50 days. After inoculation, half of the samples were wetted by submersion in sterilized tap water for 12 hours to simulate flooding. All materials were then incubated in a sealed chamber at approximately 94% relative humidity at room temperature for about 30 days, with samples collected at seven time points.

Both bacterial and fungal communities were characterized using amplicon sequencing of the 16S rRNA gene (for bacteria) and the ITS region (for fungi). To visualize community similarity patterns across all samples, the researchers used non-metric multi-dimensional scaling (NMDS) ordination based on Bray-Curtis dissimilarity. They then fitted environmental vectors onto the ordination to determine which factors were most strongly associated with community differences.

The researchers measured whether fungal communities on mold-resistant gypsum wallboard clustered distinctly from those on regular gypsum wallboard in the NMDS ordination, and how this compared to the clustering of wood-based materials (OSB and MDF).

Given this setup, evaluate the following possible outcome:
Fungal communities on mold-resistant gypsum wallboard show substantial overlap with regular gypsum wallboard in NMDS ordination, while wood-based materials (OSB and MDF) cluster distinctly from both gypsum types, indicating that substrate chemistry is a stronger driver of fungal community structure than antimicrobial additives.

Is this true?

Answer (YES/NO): NO